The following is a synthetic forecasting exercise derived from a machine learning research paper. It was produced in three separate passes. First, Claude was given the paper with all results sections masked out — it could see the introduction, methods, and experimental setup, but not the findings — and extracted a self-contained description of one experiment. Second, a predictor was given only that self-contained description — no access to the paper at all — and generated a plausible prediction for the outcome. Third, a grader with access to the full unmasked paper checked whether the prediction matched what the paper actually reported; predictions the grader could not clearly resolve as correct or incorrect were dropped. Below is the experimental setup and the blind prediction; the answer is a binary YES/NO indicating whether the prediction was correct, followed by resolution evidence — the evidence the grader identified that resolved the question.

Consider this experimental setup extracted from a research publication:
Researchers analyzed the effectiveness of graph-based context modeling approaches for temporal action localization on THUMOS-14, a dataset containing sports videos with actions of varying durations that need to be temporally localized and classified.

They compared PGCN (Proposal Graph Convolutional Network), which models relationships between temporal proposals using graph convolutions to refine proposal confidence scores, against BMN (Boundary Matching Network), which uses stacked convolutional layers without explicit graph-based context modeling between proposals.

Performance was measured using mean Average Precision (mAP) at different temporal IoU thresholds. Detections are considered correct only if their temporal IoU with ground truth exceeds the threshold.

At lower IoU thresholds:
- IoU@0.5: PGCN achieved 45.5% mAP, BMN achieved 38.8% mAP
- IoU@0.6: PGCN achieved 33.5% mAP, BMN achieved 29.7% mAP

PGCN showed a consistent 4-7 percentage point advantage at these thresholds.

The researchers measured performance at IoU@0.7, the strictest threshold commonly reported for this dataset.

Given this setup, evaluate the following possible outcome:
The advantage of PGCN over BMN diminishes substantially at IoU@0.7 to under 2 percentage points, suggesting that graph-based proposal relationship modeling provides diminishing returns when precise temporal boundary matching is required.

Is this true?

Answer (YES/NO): NO